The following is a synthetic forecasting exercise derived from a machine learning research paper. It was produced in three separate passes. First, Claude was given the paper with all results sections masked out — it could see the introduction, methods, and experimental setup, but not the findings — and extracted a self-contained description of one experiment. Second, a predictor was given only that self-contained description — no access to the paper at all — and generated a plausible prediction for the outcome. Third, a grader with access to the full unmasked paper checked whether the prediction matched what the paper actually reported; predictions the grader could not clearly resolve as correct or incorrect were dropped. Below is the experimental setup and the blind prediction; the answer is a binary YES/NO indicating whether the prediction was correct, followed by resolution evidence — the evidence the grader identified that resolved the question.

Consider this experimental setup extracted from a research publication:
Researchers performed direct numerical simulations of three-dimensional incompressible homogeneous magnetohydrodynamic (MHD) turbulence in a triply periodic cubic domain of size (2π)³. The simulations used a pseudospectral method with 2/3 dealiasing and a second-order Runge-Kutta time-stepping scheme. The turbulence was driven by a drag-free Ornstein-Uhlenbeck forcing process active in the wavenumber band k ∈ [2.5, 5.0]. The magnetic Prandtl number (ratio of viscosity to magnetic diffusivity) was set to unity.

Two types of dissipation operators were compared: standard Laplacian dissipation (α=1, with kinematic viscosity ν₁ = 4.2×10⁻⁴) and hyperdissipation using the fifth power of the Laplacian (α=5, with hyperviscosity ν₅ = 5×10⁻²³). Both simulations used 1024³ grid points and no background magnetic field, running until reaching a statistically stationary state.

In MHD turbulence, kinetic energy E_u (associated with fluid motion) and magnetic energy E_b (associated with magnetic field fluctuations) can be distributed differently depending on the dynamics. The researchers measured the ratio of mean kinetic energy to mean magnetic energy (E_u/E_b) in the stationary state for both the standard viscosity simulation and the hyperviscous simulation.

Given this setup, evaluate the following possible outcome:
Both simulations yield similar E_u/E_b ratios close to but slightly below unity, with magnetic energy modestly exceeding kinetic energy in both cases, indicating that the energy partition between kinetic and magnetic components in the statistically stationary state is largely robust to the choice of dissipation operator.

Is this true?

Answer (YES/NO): NO